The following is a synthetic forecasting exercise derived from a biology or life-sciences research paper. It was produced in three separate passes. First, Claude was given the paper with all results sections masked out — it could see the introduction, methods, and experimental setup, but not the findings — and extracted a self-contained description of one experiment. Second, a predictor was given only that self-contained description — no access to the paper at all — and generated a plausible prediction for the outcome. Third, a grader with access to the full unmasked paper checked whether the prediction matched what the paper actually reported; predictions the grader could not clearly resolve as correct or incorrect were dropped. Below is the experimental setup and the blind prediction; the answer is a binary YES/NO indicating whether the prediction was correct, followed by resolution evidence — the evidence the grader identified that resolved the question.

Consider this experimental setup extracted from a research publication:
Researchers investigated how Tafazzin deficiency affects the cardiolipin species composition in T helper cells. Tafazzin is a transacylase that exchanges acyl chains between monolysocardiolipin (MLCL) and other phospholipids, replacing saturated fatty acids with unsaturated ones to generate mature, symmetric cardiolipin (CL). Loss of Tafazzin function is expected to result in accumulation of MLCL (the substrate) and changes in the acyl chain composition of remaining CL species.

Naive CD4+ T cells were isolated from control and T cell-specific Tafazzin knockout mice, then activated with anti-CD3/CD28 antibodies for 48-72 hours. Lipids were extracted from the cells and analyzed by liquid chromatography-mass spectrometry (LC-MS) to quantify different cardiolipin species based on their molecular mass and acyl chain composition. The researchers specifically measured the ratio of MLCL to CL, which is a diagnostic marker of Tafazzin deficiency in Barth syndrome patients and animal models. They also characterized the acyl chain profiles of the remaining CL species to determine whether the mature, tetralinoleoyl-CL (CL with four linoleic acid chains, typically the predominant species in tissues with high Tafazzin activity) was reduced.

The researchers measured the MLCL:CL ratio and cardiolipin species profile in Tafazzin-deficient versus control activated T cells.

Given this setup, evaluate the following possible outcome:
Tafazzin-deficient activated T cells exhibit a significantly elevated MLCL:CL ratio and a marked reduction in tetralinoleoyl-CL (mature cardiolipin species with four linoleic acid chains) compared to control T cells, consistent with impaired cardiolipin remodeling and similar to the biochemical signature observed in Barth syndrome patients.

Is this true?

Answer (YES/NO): YES